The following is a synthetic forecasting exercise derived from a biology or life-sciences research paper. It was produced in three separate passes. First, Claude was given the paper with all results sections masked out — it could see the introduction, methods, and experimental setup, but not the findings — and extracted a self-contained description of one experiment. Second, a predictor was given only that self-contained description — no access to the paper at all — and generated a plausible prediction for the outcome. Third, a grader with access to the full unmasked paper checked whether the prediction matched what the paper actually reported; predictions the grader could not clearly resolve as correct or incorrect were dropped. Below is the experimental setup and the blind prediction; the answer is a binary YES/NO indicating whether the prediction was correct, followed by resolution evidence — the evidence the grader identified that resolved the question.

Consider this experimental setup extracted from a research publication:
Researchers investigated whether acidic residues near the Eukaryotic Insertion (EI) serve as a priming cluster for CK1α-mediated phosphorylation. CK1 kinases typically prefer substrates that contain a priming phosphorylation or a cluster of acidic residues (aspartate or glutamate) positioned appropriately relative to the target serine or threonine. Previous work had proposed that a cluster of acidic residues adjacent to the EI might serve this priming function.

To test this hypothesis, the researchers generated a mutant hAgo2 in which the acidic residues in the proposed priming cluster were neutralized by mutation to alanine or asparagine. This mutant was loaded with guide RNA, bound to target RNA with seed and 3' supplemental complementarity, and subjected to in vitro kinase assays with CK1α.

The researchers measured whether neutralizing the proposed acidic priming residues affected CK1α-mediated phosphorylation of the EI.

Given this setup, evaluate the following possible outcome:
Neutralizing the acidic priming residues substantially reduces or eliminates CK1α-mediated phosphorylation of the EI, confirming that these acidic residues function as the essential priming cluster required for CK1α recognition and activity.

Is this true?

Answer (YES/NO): NO